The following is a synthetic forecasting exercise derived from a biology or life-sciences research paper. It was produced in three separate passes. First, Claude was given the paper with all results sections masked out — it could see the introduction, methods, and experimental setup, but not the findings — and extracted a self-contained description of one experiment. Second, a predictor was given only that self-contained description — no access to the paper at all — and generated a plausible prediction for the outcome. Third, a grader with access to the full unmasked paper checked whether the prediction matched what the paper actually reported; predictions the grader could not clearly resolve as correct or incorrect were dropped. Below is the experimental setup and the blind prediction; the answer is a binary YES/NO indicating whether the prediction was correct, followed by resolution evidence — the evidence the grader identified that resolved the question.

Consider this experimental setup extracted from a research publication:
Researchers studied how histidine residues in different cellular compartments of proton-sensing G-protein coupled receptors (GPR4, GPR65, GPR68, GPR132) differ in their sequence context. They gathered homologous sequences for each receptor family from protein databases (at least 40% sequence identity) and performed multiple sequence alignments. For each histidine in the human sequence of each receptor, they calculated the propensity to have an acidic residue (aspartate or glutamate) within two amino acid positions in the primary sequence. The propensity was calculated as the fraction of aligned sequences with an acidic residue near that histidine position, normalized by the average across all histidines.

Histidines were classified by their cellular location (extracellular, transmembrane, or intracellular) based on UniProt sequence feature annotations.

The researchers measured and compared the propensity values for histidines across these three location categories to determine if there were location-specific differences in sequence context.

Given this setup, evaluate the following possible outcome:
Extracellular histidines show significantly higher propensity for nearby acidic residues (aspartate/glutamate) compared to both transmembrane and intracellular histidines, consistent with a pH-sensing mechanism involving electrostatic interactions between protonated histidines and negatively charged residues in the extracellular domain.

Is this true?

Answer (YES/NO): YES